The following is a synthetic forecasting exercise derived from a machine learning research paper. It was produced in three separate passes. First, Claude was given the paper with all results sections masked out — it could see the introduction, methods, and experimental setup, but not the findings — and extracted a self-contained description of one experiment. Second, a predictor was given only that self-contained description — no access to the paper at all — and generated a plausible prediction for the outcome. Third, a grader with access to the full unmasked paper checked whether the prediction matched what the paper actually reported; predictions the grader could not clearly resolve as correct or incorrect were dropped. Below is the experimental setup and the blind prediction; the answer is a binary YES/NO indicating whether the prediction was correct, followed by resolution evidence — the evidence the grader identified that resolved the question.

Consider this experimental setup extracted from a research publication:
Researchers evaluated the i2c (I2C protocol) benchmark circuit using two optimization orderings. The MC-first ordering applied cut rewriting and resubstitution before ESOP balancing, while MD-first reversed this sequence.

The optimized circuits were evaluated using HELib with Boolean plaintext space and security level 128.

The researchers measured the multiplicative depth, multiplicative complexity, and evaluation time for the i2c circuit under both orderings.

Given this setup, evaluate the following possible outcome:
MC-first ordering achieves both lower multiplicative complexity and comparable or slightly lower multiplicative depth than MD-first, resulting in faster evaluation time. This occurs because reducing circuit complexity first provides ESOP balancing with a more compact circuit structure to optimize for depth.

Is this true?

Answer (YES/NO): NO